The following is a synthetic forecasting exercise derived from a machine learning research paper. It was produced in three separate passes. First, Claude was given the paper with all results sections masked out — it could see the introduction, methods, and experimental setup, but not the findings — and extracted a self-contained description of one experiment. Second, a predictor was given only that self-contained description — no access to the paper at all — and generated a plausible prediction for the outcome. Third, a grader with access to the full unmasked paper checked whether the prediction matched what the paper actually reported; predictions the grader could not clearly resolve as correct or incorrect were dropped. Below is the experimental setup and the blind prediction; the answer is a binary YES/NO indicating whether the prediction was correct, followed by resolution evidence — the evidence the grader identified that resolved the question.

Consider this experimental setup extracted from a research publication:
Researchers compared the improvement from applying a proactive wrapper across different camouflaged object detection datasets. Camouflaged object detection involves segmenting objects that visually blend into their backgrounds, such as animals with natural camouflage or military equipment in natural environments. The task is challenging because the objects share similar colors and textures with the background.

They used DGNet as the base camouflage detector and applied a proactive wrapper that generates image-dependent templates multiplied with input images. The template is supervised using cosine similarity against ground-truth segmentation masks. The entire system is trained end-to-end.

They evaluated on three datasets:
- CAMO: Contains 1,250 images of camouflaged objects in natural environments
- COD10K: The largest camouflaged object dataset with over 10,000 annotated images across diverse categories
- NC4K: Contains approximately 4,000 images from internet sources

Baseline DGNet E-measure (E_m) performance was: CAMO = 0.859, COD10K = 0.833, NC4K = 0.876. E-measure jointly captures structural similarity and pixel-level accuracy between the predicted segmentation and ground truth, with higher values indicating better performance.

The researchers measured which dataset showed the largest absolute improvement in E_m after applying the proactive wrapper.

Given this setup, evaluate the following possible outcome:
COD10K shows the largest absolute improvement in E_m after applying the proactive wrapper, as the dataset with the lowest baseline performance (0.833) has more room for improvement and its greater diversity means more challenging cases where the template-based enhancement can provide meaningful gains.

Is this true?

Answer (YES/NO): YES